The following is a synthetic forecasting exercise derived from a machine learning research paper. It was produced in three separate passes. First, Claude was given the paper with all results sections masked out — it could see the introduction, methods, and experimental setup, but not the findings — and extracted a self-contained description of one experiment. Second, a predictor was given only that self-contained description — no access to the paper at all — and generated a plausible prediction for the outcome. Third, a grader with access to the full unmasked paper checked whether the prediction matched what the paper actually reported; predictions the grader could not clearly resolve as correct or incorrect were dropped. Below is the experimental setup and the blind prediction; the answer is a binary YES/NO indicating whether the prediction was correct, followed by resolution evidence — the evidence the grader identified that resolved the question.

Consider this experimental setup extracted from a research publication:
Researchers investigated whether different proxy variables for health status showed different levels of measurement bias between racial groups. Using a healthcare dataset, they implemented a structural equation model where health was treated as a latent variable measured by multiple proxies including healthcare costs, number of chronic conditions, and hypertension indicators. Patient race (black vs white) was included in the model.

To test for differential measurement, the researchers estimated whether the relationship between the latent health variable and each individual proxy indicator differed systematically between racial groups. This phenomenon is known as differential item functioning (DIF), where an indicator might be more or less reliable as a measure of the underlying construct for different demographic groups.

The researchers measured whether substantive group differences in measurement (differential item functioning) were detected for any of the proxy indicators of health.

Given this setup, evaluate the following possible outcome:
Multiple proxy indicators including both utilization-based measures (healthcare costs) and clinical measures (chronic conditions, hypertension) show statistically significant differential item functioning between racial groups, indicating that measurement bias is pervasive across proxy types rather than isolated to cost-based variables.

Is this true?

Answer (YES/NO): YES